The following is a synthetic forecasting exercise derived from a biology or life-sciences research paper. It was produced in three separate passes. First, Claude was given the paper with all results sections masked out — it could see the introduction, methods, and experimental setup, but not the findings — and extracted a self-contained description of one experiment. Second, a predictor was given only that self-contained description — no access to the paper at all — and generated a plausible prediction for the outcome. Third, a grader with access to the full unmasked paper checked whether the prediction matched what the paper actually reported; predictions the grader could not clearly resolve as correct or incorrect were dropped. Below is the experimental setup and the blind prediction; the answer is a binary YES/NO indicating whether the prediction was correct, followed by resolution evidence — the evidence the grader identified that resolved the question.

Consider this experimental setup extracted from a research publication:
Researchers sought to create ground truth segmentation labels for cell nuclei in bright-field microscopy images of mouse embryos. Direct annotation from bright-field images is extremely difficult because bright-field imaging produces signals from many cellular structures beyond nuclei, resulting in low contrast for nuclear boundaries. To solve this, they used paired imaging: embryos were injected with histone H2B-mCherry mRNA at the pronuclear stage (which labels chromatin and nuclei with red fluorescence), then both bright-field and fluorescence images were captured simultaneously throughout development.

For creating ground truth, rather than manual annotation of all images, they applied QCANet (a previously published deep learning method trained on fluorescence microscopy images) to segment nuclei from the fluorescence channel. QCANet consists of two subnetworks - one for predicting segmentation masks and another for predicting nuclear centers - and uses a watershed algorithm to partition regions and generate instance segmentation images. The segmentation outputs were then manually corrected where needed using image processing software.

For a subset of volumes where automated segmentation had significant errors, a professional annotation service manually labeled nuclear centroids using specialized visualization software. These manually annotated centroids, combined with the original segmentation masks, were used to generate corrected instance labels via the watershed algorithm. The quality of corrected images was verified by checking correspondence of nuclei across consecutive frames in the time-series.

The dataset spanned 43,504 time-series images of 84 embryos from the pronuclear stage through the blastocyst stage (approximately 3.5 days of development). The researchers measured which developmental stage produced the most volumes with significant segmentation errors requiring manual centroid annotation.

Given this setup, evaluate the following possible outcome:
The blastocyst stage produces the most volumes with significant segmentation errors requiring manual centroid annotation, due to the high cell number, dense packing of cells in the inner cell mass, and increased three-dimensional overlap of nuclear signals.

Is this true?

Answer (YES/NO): YES